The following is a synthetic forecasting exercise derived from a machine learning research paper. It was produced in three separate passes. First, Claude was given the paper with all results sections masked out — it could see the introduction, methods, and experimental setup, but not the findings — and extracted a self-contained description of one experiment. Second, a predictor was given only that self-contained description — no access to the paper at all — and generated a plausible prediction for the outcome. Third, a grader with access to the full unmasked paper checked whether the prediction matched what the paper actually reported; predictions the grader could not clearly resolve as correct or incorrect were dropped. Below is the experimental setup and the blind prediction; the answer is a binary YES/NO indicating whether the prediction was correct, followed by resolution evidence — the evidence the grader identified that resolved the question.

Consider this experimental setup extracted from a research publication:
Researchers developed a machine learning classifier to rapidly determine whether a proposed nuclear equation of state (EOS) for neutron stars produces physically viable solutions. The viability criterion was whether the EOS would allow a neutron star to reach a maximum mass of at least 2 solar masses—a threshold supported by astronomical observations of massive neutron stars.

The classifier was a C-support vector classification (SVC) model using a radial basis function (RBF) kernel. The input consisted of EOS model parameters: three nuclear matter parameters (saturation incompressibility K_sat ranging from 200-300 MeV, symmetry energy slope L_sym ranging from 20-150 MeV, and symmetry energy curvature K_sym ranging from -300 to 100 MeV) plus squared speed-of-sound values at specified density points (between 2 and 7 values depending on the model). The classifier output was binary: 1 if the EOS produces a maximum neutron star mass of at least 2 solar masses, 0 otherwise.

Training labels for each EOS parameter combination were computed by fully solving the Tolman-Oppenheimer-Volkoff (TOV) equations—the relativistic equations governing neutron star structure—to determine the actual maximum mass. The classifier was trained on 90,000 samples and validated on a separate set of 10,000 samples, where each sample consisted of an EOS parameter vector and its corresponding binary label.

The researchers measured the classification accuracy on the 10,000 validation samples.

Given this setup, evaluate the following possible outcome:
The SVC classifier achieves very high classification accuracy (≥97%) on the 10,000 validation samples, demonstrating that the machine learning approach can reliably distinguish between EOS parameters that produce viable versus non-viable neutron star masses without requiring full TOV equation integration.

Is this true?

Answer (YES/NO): YES